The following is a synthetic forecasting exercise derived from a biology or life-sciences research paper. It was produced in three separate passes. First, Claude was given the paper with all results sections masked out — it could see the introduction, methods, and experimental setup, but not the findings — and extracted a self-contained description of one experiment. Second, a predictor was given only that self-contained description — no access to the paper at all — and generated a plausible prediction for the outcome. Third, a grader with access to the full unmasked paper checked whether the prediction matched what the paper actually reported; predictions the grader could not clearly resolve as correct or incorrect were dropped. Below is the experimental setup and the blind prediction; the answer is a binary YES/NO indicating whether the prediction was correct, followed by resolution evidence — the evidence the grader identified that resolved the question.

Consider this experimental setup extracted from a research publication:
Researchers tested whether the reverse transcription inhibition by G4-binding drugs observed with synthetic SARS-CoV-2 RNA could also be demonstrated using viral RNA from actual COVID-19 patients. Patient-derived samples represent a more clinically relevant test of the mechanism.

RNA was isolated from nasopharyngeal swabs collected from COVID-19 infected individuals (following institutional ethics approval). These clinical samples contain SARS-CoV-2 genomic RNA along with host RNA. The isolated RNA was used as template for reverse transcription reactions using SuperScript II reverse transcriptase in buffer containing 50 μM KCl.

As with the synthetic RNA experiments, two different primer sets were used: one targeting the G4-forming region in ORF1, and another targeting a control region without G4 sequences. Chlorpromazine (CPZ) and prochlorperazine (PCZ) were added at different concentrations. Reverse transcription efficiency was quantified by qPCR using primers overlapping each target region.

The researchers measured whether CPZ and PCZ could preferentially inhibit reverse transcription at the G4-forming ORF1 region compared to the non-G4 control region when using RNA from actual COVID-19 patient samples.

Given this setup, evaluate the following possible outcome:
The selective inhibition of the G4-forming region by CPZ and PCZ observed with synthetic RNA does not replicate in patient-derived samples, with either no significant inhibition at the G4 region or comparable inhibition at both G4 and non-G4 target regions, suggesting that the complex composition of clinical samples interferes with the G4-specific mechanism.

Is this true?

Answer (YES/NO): NO